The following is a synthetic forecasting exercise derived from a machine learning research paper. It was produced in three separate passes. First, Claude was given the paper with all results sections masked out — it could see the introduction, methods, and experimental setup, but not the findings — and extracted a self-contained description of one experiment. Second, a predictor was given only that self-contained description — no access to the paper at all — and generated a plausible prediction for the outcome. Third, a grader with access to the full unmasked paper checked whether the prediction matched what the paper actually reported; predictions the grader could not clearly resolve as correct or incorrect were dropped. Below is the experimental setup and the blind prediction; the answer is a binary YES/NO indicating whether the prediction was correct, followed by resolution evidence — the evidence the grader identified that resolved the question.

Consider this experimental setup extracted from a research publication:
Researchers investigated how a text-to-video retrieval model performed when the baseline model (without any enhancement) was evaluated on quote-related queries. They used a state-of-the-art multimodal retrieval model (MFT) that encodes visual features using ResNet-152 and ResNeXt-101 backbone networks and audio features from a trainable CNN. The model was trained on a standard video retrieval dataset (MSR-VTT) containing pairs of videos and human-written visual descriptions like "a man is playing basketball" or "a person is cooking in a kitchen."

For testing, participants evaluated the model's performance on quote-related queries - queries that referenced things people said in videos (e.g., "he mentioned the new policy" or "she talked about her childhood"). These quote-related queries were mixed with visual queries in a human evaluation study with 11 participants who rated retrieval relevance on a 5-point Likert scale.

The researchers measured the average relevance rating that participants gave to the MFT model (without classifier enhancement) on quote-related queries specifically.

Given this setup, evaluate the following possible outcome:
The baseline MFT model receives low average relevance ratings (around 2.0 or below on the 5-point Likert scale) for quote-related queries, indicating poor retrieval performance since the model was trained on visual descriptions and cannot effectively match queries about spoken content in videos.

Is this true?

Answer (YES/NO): YES